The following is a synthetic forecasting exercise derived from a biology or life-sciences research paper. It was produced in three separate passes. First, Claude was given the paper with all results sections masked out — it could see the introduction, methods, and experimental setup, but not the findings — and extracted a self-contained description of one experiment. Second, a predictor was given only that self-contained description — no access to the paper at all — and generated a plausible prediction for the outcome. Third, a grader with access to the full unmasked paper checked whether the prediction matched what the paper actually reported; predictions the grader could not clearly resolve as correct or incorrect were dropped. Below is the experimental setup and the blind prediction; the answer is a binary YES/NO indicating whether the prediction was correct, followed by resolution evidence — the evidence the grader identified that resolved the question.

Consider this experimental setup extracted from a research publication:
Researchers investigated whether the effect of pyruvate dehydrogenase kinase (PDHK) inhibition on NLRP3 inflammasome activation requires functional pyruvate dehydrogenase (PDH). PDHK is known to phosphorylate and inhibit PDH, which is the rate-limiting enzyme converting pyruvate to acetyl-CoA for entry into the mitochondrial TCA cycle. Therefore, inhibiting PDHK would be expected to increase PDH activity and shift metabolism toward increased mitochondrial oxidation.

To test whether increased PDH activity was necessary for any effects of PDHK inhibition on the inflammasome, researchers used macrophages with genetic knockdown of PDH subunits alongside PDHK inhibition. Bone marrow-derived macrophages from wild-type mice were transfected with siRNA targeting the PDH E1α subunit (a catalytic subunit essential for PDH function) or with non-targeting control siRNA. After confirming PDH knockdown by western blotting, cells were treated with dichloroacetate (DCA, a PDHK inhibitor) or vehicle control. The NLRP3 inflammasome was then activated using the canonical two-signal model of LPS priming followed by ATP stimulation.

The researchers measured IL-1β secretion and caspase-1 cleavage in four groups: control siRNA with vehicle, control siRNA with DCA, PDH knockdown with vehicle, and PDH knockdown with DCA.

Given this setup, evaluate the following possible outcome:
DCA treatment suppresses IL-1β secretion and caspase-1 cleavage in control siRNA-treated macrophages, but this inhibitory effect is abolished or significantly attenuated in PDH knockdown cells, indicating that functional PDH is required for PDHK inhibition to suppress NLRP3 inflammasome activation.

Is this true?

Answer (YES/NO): NO